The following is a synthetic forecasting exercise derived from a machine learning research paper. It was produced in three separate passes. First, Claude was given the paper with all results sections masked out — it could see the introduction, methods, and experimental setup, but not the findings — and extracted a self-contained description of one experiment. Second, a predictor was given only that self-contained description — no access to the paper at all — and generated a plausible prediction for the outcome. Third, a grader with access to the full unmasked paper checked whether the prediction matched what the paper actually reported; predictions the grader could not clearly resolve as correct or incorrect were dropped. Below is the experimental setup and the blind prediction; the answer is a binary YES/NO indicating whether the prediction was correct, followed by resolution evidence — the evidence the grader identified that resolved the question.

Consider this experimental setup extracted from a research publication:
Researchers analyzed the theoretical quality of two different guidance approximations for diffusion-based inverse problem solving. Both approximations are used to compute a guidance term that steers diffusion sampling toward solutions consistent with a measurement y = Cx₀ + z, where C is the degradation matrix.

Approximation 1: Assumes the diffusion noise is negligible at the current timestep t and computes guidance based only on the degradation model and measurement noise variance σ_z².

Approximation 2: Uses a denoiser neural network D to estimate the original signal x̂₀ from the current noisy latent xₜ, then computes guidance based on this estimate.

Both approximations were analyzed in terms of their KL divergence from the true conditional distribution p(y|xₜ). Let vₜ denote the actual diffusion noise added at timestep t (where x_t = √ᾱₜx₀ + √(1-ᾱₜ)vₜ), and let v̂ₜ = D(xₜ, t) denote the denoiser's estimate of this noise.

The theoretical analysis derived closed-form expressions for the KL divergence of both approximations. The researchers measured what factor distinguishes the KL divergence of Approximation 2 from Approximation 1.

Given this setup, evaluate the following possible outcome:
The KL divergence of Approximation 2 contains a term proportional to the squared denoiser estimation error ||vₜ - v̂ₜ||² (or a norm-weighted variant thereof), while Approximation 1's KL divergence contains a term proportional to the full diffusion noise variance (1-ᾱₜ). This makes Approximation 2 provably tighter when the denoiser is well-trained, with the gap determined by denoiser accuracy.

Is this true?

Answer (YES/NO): NO